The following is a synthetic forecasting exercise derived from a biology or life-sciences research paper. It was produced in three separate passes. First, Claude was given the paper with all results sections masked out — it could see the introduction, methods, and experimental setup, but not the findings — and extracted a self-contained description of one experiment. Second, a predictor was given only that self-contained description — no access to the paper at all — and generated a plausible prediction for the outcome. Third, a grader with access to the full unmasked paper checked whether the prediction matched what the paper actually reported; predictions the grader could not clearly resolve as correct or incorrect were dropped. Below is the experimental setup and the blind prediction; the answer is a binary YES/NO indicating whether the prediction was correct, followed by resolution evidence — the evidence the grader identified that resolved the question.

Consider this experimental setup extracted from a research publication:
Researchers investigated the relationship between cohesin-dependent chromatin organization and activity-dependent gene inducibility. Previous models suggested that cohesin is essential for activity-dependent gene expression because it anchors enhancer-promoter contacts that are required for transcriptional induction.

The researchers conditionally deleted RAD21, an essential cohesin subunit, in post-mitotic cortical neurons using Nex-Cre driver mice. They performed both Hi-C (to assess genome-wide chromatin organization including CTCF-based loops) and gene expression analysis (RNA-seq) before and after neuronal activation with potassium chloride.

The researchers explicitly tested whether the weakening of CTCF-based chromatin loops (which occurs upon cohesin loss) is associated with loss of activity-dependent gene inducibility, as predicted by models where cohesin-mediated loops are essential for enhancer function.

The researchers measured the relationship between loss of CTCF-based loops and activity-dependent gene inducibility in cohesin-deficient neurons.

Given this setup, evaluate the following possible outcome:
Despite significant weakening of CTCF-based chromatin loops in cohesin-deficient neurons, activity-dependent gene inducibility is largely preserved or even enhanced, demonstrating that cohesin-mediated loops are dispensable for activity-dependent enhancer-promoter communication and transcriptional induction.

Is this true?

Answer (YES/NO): YES